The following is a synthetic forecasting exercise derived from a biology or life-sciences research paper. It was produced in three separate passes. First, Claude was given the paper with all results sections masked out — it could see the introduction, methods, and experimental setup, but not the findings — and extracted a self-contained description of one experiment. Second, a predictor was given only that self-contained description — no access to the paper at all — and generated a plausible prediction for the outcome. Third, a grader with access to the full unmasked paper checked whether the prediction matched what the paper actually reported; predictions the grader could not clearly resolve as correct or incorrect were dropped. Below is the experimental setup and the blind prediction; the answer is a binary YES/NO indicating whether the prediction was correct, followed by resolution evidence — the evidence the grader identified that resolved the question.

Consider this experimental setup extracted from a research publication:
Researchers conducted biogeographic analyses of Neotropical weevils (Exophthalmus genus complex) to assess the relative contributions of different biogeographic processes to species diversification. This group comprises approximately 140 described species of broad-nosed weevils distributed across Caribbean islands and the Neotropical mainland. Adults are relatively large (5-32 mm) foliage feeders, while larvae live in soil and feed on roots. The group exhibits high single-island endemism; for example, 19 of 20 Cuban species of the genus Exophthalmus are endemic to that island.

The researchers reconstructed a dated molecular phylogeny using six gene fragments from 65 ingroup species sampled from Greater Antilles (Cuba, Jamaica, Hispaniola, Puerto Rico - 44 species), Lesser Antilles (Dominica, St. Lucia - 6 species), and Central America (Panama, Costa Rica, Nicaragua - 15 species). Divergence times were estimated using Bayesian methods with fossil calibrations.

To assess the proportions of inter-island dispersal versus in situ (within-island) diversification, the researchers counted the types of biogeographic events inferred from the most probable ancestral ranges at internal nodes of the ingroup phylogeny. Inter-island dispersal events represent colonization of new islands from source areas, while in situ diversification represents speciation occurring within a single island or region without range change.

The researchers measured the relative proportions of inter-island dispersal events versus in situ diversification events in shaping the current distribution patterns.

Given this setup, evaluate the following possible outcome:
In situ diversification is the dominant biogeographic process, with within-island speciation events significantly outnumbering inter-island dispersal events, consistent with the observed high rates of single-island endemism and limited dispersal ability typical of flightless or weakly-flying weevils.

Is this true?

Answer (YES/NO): NO